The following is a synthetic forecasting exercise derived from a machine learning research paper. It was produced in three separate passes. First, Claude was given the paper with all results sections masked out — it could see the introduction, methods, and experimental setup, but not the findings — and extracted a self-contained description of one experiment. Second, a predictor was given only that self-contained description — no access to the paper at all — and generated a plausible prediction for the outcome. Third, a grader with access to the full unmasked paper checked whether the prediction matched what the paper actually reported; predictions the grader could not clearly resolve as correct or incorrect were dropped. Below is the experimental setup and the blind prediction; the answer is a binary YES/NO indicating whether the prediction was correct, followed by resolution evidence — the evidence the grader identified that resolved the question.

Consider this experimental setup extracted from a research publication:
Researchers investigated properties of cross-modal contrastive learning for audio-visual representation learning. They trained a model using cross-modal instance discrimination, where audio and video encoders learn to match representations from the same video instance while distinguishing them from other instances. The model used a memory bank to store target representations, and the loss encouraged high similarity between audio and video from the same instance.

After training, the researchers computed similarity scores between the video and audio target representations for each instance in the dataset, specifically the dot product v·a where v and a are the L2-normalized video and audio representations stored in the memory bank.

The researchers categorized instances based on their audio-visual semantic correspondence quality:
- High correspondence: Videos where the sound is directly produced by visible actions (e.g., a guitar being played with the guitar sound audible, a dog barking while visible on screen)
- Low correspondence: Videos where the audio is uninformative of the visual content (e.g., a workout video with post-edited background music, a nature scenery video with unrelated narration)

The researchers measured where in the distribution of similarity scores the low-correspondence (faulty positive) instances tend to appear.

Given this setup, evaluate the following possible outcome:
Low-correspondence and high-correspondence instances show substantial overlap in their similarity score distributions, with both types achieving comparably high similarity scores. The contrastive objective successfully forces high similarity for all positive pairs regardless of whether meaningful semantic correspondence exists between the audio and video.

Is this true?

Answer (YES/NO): NO